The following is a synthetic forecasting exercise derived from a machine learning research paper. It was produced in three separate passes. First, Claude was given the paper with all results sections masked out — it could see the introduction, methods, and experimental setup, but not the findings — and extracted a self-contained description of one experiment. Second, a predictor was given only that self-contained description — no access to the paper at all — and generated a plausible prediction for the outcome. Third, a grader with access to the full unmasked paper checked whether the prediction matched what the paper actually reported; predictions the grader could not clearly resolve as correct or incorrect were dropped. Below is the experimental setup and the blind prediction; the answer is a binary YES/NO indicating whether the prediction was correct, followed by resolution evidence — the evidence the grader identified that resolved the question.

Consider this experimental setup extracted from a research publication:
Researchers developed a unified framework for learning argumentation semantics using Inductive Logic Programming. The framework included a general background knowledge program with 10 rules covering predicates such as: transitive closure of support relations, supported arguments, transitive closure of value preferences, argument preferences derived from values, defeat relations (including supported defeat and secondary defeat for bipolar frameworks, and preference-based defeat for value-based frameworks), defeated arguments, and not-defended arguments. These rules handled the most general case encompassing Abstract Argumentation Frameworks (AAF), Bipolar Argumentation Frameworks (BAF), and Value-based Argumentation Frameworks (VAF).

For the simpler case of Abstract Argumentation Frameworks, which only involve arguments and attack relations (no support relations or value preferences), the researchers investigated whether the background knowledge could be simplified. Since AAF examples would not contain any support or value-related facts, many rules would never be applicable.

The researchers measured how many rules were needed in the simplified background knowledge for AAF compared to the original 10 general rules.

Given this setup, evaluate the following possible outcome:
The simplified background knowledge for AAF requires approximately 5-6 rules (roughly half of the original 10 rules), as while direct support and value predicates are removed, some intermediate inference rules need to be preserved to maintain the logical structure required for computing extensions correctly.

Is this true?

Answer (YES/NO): NO